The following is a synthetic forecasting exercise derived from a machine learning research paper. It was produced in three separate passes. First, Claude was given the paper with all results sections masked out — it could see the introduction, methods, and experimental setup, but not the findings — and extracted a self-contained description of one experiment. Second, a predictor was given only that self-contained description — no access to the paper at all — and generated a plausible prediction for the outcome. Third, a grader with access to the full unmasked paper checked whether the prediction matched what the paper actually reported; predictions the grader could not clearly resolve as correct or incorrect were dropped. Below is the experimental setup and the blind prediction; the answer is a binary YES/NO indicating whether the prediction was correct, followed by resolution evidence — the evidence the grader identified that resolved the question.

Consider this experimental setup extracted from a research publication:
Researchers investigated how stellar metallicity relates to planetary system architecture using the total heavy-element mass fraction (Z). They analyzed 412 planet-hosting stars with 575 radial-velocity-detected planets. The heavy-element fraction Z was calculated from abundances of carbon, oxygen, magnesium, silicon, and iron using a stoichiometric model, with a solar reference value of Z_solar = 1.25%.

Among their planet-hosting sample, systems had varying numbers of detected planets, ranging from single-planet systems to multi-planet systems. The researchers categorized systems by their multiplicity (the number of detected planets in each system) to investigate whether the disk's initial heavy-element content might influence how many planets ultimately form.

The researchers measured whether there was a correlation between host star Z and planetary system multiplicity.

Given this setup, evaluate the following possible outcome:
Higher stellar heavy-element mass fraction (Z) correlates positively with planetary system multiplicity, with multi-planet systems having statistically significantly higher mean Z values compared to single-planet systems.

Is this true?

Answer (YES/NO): NO